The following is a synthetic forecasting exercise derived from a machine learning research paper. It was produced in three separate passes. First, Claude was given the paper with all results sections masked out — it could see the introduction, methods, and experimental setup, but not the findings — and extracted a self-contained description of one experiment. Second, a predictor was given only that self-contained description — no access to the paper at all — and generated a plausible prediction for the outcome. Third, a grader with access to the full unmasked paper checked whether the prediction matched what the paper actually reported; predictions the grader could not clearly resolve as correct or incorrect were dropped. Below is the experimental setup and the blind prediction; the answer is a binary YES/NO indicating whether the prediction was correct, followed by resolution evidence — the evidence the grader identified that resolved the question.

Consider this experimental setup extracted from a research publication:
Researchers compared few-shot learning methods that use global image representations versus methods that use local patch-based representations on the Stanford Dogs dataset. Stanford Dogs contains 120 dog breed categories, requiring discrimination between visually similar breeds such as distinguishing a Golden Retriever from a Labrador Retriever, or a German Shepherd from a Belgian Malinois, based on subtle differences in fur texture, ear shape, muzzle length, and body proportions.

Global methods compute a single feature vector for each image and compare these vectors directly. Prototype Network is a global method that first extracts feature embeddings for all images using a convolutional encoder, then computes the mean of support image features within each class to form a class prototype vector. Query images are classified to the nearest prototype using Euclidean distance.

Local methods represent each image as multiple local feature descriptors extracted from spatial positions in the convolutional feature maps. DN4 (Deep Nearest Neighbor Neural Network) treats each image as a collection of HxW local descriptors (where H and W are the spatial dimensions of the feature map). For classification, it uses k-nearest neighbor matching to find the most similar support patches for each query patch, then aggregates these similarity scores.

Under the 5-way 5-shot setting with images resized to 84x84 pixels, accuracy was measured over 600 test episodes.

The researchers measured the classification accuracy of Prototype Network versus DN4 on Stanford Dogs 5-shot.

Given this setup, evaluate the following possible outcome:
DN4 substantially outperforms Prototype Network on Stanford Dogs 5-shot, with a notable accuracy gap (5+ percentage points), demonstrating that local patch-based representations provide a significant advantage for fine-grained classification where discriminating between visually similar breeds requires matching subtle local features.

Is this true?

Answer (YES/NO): YES